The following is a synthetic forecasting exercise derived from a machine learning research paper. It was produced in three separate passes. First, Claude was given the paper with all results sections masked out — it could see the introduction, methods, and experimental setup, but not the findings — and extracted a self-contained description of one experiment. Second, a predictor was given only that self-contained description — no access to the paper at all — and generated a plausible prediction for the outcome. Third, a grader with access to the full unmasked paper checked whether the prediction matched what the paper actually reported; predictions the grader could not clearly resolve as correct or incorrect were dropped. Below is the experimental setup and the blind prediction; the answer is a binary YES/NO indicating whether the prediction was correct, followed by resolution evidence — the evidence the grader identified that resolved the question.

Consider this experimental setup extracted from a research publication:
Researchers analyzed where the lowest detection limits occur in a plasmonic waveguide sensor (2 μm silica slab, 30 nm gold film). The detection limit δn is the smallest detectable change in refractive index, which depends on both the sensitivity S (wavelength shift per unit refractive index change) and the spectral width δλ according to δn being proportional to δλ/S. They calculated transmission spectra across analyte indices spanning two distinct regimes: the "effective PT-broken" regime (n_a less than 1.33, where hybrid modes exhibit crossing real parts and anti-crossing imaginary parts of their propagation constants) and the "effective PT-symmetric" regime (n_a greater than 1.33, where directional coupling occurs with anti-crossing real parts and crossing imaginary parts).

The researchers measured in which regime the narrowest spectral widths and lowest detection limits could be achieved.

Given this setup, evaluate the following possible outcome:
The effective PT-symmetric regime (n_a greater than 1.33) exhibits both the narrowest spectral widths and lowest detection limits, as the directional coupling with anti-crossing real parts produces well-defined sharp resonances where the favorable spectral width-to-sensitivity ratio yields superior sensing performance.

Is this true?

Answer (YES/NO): YES